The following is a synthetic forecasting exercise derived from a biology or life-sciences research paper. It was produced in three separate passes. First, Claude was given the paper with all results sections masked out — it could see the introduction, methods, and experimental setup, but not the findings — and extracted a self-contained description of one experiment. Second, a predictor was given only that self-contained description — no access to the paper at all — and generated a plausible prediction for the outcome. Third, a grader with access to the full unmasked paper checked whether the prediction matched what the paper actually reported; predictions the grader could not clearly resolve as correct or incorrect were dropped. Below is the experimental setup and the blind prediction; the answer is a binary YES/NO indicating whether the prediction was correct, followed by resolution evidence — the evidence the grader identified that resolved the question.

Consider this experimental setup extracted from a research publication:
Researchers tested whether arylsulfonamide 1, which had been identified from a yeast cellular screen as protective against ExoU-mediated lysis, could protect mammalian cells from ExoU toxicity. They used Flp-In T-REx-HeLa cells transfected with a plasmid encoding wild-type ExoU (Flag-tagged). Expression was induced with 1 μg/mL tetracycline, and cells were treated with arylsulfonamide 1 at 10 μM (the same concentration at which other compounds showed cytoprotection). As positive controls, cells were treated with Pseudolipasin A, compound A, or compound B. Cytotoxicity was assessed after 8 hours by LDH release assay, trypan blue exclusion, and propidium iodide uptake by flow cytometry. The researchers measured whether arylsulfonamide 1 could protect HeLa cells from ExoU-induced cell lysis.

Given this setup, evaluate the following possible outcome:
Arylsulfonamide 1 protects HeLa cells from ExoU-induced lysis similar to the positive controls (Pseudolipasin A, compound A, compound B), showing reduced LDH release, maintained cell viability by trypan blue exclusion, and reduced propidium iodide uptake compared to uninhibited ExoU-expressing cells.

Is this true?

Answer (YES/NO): NO